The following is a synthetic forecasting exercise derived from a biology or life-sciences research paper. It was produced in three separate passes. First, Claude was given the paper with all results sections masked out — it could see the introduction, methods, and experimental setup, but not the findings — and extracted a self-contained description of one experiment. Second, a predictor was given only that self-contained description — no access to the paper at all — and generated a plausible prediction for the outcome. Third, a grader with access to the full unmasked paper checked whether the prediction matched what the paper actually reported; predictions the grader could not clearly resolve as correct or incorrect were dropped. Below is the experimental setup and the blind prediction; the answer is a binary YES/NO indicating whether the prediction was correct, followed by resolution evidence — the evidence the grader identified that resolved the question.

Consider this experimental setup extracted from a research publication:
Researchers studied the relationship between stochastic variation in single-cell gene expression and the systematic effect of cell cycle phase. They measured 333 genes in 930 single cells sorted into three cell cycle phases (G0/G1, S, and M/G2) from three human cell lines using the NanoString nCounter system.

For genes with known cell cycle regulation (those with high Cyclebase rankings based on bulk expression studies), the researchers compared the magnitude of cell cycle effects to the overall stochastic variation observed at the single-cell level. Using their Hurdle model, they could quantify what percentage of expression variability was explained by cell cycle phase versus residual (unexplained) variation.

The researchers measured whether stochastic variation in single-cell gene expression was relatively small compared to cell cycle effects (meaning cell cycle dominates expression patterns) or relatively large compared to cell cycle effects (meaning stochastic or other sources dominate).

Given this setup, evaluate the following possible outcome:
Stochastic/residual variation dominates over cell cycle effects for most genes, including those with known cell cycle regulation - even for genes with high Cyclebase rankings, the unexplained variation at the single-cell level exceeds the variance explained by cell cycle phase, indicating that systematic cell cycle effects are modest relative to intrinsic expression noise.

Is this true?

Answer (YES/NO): YES